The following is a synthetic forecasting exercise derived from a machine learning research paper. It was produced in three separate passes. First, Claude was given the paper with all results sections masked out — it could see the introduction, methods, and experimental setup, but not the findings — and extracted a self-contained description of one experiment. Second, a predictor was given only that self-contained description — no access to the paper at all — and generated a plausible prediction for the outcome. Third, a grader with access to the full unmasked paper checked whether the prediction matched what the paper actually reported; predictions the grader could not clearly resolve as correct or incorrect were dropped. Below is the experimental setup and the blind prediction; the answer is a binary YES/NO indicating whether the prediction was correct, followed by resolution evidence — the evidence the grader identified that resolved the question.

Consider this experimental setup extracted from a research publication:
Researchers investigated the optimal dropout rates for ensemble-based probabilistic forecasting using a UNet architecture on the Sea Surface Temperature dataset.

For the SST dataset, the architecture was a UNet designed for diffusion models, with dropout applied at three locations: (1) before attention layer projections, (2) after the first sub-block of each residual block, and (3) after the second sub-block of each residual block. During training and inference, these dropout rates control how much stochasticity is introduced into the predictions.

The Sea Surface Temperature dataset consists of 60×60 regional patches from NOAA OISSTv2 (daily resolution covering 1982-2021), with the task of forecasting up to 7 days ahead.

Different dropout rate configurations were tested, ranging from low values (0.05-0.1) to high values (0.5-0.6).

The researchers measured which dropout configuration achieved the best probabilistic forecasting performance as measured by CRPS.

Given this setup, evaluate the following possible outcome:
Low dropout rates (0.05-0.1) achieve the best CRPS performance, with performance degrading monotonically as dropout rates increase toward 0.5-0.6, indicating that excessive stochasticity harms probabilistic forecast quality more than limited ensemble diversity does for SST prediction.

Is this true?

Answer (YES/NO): NO